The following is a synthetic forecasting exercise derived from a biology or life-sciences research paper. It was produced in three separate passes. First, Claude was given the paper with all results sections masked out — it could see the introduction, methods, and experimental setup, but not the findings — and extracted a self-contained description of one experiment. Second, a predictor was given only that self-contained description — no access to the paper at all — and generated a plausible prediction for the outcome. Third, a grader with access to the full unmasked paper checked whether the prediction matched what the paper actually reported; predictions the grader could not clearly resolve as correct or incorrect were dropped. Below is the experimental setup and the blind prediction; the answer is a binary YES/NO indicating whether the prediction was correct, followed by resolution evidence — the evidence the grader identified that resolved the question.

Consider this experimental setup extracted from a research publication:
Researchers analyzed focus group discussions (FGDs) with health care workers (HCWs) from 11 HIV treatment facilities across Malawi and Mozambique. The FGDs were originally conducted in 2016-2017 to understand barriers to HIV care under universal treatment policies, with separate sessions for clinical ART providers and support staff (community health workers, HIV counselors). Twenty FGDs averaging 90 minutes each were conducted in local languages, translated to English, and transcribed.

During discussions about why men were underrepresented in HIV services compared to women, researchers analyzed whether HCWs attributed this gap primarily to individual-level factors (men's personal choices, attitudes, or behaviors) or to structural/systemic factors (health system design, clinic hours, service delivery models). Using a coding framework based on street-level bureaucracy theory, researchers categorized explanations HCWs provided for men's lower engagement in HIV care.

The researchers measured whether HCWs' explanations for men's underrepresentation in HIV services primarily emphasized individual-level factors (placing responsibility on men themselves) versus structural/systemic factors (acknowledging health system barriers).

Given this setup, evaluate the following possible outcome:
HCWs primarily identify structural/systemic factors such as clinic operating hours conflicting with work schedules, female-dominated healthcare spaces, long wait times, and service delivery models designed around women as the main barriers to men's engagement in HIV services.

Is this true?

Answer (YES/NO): NO